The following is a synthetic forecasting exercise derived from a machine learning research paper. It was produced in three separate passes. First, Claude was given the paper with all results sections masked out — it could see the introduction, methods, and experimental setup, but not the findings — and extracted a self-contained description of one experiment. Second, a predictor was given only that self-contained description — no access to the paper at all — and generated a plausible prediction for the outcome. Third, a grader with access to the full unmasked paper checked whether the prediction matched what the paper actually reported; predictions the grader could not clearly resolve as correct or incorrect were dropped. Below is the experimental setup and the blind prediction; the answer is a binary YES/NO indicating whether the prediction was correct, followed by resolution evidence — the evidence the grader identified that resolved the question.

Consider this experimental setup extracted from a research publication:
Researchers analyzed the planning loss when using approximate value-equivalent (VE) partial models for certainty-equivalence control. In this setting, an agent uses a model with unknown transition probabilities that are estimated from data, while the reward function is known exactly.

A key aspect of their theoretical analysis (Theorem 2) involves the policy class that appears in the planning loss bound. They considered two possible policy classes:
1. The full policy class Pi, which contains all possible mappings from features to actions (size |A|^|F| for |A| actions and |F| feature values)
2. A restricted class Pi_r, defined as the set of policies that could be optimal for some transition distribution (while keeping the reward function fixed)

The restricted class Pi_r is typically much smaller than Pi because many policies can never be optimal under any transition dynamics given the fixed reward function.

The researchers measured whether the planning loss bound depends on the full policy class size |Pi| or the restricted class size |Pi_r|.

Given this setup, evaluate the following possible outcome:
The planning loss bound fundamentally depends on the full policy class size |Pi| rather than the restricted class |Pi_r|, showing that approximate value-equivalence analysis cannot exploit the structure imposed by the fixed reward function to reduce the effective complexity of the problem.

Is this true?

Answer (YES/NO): NO